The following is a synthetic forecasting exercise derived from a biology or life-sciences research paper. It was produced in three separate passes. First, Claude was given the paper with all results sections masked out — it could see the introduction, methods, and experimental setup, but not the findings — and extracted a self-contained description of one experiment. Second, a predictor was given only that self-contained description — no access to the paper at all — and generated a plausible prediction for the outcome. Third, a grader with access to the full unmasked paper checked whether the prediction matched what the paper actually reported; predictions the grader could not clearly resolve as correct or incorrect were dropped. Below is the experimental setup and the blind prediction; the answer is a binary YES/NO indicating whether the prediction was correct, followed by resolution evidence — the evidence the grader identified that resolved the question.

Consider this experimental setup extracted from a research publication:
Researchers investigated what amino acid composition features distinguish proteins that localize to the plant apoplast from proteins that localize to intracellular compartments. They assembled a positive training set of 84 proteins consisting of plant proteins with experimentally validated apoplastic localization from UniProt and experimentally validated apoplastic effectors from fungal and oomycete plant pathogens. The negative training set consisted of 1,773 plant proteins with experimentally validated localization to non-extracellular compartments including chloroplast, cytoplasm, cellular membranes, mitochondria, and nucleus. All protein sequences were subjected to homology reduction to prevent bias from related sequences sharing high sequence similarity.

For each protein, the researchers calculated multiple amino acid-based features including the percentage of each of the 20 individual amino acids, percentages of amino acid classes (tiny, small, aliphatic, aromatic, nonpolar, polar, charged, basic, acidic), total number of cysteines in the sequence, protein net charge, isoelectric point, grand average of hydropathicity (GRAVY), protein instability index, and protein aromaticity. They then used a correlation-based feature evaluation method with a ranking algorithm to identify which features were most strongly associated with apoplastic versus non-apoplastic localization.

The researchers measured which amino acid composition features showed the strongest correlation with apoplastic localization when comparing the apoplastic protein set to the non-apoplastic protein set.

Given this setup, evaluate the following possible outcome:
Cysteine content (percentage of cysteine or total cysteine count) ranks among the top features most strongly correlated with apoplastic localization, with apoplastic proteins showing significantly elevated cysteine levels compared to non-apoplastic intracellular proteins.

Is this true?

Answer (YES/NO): YES